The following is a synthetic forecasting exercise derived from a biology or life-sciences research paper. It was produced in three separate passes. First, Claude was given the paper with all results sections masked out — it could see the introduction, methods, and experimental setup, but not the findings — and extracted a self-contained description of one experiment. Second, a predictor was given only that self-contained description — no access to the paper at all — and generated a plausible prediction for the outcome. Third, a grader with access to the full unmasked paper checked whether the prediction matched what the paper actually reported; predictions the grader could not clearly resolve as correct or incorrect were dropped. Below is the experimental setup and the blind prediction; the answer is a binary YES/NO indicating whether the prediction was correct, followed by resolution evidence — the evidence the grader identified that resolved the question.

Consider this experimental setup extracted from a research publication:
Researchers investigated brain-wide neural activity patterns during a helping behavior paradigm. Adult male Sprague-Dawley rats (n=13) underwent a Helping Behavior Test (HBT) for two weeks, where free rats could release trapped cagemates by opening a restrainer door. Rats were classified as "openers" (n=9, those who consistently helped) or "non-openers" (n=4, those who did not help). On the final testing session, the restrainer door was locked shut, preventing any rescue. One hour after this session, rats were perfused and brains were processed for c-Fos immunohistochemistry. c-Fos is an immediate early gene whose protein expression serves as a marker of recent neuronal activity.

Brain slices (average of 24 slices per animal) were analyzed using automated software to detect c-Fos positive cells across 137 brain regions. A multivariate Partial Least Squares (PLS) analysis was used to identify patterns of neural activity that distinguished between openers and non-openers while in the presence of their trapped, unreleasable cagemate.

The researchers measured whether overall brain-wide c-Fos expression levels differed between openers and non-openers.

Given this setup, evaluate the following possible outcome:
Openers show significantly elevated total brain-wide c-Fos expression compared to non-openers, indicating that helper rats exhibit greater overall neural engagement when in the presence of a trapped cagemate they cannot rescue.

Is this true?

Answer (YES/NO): YES